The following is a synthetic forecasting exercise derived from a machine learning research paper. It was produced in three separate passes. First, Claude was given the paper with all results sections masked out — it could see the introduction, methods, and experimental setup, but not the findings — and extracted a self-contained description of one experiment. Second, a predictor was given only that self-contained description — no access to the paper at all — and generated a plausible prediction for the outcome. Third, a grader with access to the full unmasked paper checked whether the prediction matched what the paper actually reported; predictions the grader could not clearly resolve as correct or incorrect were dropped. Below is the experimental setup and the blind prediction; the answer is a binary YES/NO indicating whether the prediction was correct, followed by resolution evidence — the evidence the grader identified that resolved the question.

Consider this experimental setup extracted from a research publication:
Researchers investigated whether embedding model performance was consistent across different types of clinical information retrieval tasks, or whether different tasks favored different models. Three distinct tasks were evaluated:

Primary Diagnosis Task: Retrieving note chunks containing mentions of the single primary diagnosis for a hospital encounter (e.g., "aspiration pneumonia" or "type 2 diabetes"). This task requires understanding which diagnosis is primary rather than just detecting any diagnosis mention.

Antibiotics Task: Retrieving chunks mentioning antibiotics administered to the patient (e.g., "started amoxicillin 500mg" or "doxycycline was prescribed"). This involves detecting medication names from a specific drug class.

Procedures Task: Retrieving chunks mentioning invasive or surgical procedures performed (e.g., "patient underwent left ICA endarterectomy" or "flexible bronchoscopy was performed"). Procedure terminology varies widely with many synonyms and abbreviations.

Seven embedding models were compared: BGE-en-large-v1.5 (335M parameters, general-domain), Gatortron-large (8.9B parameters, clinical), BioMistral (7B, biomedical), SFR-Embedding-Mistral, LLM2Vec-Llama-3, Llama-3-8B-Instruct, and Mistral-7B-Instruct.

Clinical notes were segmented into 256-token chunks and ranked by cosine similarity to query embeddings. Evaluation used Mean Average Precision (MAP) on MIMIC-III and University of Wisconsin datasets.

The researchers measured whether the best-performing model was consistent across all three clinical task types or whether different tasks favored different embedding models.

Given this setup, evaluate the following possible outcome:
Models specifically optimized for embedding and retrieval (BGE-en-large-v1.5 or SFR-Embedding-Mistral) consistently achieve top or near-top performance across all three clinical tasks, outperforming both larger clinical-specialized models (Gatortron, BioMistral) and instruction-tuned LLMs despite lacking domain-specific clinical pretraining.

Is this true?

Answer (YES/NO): YES